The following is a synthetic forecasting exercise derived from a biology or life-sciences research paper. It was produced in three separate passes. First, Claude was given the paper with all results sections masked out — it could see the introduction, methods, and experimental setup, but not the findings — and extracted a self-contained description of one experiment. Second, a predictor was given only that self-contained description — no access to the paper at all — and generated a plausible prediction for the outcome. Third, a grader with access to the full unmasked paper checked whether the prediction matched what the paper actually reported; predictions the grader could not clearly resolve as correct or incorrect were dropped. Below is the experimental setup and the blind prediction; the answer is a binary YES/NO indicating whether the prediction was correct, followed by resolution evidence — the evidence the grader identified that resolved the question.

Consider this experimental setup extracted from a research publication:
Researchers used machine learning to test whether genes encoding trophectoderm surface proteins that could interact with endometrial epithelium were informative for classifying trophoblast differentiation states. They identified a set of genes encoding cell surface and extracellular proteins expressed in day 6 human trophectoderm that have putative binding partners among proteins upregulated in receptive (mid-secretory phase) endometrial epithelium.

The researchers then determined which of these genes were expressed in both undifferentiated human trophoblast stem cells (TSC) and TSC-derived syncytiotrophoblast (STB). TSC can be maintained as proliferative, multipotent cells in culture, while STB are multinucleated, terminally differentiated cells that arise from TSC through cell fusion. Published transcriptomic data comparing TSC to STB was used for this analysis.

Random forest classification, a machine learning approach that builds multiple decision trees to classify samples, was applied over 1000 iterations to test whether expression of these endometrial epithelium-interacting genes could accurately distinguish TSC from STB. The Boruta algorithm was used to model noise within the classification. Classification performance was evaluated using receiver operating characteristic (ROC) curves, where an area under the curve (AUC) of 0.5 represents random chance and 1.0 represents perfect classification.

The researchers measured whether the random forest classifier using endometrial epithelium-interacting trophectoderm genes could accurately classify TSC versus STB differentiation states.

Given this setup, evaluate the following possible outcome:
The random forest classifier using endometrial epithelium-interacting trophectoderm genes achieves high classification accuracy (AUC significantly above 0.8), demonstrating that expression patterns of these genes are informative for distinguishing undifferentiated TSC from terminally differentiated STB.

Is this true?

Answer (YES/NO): YES